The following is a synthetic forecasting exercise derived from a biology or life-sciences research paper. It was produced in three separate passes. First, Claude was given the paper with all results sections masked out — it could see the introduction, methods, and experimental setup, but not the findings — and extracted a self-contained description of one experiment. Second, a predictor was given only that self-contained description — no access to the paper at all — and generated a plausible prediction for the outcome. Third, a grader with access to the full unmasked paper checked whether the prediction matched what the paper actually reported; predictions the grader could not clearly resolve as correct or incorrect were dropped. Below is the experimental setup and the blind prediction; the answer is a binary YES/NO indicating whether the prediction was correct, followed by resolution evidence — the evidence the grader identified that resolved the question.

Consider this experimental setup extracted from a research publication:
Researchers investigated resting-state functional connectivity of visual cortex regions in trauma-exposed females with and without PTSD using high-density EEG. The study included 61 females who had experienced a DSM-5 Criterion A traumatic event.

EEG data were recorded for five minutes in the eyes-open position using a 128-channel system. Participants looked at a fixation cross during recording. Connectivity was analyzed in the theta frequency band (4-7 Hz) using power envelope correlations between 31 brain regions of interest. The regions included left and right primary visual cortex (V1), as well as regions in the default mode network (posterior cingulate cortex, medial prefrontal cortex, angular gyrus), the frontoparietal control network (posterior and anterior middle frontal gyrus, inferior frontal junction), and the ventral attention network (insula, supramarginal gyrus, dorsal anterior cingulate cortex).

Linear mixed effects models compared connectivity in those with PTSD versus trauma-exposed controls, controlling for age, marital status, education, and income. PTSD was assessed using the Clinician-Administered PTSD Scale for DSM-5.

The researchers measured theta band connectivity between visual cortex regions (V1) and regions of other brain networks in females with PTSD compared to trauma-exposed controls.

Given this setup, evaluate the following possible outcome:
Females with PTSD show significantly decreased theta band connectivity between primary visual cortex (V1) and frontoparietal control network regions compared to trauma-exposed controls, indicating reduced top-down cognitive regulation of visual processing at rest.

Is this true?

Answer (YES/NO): NO